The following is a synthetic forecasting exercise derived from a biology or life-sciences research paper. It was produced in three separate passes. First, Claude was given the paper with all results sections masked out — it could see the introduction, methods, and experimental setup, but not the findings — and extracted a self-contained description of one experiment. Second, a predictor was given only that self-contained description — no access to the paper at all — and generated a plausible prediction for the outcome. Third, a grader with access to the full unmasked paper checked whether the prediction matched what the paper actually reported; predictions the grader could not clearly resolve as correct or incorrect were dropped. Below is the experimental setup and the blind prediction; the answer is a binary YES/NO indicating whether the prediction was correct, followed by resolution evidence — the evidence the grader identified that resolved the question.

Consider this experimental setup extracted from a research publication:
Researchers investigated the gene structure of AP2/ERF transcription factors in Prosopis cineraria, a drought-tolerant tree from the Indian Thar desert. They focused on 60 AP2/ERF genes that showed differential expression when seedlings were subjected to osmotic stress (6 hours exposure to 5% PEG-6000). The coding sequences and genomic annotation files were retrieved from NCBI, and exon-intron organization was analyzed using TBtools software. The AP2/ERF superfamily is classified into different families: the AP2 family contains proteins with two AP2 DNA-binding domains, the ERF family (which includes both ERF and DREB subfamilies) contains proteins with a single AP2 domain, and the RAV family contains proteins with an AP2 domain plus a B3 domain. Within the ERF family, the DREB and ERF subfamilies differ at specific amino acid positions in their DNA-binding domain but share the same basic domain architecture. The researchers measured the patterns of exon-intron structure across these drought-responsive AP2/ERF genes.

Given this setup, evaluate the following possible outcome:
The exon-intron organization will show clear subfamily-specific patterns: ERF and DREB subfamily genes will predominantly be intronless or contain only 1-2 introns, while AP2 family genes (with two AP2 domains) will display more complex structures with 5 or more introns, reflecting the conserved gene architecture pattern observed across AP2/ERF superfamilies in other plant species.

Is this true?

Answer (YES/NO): NO